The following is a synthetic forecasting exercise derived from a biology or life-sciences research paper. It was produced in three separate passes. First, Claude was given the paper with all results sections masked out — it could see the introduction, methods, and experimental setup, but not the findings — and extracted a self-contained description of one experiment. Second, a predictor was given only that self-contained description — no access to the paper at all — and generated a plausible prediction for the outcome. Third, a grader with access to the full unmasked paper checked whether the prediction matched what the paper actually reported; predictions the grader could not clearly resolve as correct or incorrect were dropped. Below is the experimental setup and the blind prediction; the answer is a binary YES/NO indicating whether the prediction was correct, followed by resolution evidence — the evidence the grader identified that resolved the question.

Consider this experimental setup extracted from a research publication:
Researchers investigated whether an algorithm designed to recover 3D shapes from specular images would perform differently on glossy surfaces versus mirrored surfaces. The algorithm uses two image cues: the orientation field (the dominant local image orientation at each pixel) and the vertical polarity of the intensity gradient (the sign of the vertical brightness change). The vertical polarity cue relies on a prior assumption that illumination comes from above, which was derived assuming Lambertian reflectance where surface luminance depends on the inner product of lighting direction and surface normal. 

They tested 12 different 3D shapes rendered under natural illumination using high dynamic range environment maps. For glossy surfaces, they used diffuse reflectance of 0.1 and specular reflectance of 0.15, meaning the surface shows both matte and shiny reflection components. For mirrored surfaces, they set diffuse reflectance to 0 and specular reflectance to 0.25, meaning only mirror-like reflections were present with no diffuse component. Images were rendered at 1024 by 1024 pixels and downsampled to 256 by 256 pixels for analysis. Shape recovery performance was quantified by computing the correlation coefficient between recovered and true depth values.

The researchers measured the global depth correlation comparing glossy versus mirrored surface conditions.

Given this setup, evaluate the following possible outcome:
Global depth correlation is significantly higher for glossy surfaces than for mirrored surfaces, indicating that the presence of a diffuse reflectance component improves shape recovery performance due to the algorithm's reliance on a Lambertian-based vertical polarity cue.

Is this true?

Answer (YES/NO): NO